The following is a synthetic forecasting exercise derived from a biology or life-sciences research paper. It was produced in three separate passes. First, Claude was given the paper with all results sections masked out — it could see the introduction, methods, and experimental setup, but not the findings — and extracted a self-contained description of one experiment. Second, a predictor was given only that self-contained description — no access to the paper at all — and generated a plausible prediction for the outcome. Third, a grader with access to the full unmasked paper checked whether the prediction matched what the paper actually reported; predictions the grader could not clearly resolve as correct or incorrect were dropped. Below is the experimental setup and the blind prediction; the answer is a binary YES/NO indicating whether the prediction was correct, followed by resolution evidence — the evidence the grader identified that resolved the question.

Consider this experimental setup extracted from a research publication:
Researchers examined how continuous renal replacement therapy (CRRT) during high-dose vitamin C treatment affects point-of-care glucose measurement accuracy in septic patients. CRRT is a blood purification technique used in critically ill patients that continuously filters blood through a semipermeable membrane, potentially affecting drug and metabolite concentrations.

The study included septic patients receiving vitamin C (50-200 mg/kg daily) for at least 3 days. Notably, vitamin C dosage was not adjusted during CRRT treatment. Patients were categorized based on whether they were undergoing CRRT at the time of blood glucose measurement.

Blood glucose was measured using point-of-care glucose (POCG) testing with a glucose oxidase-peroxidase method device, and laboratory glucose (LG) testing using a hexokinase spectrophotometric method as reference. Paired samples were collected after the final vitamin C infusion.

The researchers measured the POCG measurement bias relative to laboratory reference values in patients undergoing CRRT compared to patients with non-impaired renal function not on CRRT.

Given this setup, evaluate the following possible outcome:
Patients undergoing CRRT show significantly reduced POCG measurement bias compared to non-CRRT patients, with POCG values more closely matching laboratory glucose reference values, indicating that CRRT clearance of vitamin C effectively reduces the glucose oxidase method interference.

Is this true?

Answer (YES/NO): NO